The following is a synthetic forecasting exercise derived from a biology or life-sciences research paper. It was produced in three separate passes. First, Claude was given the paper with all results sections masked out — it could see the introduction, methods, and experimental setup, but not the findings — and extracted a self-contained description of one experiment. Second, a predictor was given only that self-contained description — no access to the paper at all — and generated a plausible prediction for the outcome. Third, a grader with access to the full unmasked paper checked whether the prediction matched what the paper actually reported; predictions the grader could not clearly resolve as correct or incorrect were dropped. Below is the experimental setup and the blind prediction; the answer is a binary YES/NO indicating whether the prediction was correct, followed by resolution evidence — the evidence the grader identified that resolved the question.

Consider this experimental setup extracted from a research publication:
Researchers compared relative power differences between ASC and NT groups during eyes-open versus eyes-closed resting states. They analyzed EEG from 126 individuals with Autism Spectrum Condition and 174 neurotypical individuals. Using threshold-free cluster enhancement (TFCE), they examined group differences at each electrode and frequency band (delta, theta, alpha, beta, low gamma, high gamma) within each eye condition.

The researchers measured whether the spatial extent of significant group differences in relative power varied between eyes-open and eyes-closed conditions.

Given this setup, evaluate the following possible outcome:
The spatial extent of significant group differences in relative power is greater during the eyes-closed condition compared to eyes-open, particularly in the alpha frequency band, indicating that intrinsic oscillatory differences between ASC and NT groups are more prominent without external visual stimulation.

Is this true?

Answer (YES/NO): YES